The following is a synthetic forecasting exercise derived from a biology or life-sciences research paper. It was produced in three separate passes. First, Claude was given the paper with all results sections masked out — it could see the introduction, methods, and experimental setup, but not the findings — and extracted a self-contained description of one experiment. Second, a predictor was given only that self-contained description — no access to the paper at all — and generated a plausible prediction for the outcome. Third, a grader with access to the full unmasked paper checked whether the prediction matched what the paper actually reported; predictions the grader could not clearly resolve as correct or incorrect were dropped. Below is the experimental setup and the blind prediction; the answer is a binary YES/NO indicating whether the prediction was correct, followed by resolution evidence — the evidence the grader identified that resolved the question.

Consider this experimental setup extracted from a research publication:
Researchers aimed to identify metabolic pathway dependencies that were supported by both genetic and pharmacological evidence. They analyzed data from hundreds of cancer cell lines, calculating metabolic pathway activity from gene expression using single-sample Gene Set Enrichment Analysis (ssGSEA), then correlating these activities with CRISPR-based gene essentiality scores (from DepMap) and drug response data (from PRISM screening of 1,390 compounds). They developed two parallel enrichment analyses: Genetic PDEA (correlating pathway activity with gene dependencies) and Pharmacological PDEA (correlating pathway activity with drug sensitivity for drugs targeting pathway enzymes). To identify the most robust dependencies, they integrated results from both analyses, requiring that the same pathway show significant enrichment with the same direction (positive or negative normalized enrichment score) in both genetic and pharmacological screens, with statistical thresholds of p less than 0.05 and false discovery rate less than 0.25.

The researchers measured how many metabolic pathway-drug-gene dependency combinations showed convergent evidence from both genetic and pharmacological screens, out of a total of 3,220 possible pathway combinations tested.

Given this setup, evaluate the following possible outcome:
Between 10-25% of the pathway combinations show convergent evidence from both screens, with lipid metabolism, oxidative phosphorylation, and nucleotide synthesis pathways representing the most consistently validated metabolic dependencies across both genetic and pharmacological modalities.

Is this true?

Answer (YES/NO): NO